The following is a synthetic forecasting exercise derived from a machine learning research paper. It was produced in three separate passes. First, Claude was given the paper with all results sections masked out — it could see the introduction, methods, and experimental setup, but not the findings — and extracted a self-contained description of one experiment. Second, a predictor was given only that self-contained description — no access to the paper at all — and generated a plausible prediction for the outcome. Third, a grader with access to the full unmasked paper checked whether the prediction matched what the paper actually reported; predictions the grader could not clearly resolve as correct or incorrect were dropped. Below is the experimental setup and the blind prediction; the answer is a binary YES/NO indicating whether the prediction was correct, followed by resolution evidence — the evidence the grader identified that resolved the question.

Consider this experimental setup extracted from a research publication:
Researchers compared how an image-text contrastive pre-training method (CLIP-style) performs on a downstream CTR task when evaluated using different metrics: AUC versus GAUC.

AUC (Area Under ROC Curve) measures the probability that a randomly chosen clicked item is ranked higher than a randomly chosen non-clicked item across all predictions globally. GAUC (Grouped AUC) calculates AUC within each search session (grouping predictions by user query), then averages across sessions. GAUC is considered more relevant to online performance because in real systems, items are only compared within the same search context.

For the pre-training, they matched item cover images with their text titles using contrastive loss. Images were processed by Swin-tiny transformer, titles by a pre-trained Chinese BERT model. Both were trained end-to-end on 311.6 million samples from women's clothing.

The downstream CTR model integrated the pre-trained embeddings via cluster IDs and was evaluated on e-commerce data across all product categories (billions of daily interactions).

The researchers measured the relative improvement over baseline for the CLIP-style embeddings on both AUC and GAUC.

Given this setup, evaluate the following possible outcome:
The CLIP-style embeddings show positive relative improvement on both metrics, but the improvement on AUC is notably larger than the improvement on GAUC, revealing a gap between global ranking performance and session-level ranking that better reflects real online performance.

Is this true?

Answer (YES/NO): NO